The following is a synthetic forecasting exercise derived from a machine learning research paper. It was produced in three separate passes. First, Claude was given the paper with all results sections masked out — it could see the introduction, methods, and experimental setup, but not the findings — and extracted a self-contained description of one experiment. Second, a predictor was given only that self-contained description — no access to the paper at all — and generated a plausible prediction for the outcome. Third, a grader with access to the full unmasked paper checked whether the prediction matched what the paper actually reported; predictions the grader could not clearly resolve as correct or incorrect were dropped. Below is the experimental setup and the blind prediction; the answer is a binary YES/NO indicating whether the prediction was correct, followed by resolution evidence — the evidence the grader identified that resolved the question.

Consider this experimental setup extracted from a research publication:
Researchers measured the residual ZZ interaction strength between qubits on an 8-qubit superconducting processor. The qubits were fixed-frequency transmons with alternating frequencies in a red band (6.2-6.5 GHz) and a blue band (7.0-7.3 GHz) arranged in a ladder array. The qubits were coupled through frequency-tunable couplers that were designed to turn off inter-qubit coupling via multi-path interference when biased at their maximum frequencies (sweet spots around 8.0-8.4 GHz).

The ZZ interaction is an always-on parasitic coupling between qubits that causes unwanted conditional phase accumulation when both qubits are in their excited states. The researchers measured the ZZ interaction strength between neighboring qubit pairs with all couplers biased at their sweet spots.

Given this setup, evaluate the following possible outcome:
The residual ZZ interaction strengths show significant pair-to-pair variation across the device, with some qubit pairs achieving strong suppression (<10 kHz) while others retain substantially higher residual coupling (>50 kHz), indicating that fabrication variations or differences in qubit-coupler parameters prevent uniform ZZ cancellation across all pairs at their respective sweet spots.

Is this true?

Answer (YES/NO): NO